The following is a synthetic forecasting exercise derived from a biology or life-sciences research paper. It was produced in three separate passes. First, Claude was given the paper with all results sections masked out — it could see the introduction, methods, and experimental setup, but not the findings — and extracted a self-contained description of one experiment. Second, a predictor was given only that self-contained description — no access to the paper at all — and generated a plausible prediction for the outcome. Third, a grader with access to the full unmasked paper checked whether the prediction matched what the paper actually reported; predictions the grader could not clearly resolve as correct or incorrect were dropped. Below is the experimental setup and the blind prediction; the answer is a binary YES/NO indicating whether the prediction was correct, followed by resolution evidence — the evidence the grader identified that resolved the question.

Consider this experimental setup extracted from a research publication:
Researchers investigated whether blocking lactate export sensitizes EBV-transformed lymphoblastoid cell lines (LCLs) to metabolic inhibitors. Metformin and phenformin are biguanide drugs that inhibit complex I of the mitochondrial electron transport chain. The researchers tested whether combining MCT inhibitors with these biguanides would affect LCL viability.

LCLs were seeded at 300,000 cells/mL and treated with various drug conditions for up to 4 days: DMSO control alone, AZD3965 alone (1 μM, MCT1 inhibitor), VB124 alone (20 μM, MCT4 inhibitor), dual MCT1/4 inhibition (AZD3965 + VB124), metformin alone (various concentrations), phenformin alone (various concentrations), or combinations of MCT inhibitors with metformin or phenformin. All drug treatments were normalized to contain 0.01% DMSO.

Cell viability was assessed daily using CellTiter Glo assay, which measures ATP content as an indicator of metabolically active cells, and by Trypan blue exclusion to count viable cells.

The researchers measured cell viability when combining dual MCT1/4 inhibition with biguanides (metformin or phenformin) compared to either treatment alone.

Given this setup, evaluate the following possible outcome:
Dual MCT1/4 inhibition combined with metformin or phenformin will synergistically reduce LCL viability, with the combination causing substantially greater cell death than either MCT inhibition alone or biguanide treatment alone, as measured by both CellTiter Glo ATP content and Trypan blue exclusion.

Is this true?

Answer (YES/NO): YES